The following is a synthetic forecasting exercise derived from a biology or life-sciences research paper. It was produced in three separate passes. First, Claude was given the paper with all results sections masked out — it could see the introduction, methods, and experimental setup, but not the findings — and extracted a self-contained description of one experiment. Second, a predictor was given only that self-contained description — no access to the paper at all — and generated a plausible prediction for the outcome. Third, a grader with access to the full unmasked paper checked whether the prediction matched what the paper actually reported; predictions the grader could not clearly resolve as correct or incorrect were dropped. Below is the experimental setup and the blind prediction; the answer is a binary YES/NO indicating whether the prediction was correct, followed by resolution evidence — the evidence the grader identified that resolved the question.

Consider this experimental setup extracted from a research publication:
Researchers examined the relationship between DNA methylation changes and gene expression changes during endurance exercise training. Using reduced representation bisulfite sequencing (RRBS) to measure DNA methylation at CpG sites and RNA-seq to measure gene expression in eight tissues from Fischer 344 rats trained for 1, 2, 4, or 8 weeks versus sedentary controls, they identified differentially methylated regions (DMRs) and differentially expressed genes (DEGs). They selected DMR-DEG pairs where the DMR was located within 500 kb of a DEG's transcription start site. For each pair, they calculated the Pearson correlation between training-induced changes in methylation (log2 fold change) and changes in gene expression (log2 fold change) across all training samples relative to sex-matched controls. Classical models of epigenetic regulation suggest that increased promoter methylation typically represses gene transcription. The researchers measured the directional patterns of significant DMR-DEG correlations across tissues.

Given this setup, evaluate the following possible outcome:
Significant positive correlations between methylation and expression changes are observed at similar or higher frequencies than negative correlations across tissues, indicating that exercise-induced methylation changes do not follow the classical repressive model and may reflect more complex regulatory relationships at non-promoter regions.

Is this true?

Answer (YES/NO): NO